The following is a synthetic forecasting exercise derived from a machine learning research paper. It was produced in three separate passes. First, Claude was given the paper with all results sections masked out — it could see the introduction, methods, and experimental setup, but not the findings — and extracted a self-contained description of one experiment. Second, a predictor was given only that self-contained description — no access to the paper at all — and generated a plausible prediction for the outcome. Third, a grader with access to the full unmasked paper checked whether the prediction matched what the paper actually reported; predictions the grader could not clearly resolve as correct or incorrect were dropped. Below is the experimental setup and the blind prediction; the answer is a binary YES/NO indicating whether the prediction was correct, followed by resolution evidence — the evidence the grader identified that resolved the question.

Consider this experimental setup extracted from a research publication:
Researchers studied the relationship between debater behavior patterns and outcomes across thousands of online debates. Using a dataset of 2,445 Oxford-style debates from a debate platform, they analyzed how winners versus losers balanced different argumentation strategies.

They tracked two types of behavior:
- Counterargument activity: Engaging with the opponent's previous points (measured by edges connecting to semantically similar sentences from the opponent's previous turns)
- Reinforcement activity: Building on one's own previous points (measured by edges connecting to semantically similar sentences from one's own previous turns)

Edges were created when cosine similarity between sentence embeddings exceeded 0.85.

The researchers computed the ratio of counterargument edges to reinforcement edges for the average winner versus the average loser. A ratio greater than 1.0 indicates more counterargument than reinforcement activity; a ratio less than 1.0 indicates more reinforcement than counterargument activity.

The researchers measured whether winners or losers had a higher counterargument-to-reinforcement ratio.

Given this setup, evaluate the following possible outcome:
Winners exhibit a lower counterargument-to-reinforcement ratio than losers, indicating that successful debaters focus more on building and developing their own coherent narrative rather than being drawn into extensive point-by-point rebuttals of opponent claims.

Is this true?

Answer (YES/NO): NO